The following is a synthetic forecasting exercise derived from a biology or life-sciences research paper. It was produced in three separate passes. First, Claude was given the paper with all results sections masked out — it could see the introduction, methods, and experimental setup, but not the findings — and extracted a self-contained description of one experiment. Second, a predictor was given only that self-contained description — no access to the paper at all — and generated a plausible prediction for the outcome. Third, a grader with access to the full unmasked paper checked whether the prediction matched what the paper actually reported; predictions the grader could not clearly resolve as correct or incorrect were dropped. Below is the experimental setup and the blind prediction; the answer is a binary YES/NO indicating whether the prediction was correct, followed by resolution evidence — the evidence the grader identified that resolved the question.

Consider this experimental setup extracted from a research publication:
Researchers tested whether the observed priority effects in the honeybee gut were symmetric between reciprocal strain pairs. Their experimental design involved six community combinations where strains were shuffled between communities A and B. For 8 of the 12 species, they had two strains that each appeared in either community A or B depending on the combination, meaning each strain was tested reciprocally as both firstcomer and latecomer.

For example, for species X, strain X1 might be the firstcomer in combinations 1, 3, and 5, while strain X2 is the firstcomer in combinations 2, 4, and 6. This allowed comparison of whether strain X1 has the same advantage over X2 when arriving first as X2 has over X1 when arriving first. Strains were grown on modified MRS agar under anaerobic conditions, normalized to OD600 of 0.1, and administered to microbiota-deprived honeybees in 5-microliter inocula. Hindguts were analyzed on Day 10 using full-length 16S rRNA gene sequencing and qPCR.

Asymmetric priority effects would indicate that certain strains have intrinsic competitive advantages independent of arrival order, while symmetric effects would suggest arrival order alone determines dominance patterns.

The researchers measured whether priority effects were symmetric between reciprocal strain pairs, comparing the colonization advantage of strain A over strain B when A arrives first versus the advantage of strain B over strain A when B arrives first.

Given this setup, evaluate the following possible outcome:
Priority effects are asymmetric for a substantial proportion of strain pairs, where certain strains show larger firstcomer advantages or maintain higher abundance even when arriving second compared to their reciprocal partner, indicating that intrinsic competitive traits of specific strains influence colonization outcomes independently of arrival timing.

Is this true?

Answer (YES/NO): YES